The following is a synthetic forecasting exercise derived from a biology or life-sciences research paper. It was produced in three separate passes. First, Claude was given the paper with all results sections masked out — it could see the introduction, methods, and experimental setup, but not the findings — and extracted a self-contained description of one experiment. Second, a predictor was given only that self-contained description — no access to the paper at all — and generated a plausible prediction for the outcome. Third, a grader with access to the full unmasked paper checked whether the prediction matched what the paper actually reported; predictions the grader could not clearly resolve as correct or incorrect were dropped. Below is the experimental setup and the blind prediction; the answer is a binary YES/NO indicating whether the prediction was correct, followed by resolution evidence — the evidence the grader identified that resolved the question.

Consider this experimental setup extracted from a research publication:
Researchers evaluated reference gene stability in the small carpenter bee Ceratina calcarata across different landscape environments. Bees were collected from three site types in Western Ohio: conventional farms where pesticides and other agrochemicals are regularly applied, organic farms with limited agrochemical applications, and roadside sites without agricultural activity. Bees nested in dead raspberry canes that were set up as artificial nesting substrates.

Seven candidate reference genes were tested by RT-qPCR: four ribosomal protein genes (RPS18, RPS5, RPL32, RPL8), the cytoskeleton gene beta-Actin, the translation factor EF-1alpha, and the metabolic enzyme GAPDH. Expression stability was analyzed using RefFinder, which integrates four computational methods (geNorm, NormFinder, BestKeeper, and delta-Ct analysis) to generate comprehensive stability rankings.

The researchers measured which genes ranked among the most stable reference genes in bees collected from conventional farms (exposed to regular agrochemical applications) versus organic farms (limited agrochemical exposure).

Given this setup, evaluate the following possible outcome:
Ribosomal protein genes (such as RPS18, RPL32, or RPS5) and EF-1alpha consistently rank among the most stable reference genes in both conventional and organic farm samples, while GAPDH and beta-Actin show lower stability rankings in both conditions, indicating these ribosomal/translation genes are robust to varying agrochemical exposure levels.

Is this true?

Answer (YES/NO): NO